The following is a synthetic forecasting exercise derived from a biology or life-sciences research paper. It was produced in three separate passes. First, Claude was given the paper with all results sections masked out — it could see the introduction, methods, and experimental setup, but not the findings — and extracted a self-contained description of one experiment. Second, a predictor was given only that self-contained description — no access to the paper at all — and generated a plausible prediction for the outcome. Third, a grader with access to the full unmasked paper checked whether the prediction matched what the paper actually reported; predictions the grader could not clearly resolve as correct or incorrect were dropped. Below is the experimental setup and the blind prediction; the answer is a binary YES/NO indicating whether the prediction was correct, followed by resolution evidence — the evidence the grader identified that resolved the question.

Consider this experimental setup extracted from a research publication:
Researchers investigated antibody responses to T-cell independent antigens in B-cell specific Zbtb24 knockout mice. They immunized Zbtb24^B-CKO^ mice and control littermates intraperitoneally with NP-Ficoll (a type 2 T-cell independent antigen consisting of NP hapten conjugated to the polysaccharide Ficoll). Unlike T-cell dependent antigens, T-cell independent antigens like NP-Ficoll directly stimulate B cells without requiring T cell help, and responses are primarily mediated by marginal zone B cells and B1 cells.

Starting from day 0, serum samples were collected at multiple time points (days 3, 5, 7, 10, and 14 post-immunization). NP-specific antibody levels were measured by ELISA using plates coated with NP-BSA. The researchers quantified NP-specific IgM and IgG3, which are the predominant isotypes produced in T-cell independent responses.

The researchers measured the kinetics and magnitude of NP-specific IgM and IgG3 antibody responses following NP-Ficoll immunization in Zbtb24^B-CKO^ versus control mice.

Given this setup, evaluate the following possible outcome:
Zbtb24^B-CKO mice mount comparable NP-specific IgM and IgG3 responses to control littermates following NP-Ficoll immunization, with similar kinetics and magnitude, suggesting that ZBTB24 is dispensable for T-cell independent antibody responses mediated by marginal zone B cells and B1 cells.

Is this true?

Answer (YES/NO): NO